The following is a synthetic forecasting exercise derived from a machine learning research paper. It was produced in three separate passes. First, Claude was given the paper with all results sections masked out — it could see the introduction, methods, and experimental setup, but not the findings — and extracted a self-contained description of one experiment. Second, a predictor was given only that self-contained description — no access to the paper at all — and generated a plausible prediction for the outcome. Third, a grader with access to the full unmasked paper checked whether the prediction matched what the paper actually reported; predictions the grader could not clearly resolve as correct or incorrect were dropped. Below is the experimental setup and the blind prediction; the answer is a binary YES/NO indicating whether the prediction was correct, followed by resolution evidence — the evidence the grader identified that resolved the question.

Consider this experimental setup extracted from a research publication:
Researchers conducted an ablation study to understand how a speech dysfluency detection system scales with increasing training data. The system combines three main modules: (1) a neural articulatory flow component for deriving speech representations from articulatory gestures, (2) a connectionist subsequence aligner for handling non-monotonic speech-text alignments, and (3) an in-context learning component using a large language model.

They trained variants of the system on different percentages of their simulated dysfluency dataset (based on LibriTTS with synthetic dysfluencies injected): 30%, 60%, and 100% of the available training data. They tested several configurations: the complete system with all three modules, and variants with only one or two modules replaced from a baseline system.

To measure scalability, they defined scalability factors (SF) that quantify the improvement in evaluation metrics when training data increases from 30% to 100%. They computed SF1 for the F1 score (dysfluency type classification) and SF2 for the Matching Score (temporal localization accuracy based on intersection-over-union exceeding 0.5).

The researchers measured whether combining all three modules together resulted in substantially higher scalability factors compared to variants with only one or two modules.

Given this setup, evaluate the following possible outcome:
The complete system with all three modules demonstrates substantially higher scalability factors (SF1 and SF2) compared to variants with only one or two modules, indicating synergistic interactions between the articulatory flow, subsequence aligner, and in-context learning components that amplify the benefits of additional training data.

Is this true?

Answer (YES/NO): YES